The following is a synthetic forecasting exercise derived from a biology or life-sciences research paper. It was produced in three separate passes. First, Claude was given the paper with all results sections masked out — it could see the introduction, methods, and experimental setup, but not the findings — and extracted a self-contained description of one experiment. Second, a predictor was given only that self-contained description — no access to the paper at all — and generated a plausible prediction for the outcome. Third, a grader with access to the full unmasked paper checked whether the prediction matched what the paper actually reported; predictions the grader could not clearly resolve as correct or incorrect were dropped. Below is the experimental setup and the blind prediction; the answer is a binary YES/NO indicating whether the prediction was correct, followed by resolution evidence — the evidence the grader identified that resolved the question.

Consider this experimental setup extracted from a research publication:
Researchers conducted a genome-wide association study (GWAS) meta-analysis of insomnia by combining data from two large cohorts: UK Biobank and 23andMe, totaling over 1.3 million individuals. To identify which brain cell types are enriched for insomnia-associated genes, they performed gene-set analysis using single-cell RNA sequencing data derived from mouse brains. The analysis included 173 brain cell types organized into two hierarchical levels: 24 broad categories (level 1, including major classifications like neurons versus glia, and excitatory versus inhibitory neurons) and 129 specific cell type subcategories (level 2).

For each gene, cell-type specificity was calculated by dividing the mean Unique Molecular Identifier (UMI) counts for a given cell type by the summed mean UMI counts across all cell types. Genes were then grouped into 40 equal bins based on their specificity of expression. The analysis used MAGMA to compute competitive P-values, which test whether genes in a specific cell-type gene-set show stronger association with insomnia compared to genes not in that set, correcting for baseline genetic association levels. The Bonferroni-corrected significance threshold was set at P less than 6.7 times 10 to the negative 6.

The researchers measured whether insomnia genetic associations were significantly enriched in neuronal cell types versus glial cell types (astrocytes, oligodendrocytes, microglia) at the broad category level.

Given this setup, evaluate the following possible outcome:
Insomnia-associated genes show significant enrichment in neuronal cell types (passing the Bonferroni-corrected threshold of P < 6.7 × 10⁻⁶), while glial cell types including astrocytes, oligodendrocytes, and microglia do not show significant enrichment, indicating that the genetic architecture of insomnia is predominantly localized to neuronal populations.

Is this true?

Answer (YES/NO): YES